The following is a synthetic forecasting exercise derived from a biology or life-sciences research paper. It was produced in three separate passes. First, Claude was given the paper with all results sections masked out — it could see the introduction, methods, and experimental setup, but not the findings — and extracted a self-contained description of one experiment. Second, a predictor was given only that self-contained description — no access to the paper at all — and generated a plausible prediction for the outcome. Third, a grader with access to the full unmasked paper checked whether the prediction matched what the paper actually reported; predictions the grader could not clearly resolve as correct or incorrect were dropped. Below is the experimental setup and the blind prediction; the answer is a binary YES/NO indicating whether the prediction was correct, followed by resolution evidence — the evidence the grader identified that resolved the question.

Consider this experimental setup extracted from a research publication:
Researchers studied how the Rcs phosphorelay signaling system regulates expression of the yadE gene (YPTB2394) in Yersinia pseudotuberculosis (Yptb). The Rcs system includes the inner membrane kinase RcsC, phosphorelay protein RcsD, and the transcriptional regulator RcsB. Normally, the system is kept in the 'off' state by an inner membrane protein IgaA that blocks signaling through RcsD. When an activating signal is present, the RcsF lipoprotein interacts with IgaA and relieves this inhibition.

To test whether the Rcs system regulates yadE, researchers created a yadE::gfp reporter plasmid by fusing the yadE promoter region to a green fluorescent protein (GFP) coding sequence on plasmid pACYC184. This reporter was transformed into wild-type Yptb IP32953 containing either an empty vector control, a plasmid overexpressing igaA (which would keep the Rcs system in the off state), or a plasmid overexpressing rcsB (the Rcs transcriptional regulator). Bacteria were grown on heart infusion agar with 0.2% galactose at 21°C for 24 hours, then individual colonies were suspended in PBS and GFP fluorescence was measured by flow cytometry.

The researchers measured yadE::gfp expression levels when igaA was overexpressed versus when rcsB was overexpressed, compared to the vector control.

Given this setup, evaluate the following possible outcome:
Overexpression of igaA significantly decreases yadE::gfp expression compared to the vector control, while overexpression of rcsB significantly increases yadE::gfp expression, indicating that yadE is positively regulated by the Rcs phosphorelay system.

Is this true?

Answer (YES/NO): NO